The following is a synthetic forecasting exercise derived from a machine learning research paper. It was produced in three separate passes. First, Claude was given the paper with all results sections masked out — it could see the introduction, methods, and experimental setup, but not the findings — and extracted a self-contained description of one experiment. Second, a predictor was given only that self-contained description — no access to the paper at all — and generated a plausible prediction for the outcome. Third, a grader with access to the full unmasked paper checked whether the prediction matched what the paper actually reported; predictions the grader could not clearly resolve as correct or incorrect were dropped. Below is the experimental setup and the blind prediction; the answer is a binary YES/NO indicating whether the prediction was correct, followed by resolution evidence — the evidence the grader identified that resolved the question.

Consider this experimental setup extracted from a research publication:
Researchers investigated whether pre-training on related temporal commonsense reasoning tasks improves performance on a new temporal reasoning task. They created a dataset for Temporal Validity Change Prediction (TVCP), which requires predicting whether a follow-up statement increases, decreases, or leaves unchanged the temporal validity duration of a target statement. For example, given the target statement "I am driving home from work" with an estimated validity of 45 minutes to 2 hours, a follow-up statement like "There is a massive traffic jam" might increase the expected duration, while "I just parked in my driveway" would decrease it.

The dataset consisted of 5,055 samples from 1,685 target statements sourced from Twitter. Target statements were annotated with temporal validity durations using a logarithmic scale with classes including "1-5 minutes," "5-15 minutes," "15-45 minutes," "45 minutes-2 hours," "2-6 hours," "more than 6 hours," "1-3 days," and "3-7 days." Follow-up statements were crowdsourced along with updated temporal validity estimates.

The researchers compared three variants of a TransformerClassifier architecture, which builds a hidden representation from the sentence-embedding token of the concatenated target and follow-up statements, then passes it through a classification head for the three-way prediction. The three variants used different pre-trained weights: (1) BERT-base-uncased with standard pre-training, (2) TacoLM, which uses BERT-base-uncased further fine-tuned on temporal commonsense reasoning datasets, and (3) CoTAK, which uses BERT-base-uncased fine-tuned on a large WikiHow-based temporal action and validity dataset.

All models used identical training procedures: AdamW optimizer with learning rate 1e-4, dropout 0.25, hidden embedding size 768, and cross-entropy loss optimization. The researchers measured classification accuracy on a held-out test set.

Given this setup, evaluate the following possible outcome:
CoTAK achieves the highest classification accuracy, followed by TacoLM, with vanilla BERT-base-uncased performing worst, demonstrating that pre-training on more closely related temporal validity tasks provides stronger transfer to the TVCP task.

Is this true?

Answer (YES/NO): NO